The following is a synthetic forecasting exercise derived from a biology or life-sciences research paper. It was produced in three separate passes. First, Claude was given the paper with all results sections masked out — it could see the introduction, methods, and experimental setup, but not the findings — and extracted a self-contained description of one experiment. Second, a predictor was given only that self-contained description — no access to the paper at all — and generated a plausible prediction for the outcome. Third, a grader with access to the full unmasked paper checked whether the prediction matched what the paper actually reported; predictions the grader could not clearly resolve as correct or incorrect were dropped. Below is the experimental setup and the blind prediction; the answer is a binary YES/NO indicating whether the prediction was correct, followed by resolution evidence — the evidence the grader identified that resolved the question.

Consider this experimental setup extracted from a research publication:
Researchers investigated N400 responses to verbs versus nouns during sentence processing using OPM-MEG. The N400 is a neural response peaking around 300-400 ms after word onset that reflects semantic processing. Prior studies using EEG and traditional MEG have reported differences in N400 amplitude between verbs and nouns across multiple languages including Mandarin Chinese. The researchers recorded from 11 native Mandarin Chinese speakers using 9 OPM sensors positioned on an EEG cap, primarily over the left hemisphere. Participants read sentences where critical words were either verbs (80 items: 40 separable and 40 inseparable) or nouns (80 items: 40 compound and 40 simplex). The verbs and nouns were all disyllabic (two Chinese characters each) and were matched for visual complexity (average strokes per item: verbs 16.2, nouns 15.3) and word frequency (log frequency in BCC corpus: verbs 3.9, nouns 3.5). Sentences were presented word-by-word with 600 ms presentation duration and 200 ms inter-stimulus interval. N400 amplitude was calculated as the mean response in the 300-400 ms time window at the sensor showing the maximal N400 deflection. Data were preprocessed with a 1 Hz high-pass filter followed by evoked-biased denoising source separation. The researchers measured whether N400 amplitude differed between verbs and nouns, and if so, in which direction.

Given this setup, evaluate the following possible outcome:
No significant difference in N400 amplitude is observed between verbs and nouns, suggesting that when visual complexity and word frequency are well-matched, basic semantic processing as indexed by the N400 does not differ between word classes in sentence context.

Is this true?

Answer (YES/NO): NO